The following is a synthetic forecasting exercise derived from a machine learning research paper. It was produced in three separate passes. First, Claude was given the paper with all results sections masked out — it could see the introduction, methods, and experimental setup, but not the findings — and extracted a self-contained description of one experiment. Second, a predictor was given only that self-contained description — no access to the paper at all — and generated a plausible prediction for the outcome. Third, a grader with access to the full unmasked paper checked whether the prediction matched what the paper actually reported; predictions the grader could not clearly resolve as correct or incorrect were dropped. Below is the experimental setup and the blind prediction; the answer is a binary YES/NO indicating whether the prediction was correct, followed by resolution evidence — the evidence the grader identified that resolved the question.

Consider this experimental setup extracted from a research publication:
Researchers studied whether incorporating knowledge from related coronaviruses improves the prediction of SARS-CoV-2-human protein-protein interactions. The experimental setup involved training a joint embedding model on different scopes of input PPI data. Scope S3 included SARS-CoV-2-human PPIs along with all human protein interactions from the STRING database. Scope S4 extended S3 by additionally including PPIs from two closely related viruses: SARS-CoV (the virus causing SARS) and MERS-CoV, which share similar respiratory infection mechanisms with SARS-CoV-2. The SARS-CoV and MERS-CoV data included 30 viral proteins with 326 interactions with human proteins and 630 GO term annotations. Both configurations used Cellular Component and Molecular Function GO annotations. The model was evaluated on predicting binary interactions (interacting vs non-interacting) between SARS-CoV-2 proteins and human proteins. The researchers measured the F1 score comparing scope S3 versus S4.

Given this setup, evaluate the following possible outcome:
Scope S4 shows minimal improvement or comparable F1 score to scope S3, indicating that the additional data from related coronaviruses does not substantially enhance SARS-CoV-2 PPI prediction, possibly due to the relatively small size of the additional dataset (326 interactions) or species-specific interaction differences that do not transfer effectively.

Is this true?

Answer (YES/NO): NO